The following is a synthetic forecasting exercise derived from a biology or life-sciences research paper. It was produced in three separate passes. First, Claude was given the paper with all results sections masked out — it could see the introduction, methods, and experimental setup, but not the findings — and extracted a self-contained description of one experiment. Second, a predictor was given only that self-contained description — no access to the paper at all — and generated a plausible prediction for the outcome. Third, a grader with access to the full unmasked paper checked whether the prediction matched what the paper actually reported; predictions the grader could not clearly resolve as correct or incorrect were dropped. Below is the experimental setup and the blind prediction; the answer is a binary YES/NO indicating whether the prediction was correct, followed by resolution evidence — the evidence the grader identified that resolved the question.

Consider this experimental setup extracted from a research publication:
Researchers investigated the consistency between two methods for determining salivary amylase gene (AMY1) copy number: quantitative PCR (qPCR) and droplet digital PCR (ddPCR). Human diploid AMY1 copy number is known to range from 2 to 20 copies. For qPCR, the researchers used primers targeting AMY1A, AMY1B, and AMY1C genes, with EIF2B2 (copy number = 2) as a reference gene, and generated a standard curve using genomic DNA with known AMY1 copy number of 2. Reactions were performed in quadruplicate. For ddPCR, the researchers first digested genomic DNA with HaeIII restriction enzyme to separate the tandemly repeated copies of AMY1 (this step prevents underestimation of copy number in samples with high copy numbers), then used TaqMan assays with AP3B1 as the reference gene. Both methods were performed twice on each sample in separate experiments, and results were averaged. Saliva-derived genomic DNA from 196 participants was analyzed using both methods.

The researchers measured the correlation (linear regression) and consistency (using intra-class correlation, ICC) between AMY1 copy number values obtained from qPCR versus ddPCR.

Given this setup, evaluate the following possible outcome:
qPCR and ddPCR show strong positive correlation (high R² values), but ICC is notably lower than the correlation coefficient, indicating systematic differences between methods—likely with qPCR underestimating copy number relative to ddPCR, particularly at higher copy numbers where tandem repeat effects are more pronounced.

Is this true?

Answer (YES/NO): NO